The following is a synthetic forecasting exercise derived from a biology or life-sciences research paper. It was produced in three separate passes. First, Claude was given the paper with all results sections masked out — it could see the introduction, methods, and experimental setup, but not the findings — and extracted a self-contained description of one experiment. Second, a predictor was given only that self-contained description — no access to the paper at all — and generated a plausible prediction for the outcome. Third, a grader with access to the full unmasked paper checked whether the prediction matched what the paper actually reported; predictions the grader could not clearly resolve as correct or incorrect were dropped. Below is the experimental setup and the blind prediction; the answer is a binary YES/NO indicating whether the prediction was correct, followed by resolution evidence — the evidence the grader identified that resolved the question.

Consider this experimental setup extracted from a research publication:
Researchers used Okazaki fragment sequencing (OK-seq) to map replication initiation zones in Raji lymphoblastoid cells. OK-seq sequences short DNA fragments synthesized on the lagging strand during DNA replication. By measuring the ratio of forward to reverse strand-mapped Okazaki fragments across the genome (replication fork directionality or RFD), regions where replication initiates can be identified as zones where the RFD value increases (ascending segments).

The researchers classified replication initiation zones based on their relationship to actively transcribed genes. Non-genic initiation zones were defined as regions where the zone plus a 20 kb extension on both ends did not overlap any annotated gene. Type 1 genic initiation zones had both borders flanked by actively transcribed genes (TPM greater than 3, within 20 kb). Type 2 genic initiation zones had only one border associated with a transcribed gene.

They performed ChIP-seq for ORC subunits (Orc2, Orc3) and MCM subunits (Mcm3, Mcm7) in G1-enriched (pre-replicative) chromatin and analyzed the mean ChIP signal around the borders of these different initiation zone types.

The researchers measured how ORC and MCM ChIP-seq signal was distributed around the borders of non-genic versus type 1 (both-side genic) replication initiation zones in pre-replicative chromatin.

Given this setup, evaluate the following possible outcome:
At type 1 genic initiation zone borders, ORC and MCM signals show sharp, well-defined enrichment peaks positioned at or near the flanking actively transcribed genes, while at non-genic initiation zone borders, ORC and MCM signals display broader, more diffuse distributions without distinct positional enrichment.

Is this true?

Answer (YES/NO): NO